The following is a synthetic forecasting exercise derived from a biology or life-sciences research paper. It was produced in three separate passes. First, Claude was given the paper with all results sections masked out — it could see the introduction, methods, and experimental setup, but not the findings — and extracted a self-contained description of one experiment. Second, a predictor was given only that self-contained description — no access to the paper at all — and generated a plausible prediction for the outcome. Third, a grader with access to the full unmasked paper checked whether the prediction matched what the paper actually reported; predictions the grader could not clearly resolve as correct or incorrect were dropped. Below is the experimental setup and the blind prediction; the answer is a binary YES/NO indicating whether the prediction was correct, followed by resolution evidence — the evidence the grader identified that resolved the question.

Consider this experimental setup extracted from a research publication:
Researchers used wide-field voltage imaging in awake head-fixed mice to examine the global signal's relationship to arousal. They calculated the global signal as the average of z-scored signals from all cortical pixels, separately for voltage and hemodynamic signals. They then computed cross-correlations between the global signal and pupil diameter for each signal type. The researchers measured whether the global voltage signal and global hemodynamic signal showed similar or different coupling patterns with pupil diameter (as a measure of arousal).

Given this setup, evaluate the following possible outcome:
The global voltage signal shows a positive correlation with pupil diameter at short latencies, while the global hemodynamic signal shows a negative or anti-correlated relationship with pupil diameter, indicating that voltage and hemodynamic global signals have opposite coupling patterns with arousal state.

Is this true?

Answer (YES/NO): NO